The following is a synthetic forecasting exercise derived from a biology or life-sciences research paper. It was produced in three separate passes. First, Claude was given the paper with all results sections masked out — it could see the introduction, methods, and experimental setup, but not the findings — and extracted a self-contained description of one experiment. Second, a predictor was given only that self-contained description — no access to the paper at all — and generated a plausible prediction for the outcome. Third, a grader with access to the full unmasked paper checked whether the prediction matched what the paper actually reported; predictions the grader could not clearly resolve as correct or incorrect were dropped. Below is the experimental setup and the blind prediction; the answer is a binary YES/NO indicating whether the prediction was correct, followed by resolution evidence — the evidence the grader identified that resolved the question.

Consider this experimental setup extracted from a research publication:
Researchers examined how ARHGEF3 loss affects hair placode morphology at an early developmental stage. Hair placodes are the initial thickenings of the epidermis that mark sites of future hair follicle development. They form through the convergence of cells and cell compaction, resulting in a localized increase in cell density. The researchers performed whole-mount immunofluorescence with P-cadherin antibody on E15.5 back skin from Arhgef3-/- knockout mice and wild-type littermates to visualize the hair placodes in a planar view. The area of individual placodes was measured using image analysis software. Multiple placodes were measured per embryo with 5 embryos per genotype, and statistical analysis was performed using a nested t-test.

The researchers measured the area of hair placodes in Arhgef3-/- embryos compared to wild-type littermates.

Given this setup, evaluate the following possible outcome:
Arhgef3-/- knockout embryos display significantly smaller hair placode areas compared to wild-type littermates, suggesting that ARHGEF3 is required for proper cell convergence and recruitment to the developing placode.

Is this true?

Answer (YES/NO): NO